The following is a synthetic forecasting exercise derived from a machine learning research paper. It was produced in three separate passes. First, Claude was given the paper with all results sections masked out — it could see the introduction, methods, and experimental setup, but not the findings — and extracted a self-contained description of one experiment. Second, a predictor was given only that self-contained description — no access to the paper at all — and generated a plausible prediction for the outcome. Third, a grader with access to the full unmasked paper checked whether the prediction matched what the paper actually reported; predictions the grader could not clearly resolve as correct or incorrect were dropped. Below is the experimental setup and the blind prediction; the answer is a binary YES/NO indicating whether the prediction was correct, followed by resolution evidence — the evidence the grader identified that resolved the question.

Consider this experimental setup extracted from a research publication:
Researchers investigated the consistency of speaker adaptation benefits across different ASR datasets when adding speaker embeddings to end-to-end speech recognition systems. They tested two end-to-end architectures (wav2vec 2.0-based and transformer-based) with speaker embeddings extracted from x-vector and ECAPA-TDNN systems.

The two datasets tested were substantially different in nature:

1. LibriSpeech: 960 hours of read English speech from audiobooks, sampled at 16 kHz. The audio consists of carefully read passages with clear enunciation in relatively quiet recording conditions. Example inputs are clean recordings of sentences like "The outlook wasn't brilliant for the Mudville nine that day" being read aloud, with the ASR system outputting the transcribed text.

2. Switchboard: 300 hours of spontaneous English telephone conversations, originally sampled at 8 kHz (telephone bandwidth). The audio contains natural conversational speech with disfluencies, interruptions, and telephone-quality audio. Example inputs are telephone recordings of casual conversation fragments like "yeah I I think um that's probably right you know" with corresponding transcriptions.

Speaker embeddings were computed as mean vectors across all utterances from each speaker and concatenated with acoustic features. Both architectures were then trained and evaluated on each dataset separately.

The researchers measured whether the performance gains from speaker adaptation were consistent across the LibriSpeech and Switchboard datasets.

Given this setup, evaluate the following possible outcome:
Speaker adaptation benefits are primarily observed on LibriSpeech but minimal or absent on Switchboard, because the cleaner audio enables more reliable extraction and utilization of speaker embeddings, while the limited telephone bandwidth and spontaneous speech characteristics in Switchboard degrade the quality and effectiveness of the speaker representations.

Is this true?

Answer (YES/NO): NO